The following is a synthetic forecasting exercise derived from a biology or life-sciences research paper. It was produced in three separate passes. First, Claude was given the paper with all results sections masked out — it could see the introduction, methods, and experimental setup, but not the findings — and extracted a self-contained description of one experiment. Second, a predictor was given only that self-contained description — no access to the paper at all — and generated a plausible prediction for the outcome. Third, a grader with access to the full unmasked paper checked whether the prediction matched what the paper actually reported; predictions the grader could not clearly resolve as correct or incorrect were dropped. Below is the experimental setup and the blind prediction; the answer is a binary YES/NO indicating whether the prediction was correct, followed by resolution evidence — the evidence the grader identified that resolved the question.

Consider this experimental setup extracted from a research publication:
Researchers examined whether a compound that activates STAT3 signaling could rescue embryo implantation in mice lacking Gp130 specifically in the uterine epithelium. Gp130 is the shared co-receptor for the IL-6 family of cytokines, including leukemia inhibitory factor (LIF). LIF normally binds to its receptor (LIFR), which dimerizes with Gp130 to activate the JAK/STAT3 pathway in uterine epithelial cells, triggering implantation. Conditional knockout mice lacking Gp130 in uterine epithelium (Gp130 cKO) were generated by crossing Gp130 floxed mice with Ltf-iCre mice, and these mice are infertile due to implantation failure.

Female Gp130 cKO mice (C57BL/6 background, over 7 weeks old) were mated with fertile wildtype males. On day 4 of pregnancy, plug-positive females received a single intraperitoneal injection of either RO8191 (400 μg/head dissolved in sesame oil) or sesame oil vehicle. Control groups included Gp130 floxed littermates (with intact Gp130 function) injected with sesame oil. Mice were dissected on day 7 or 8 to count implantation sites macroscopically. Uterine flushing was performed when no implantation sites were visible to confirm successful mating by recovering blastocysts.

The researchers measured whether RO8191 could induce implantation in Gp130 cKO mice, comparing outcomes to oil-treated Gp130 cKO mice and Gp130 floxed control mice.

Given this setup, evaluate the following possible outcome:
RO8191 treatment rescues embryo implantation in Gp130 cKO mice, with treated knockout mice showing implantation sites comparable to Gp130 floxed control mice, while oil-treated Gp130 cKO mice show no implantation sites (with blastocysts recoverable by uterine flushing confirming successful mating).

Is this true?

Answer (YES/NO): NO